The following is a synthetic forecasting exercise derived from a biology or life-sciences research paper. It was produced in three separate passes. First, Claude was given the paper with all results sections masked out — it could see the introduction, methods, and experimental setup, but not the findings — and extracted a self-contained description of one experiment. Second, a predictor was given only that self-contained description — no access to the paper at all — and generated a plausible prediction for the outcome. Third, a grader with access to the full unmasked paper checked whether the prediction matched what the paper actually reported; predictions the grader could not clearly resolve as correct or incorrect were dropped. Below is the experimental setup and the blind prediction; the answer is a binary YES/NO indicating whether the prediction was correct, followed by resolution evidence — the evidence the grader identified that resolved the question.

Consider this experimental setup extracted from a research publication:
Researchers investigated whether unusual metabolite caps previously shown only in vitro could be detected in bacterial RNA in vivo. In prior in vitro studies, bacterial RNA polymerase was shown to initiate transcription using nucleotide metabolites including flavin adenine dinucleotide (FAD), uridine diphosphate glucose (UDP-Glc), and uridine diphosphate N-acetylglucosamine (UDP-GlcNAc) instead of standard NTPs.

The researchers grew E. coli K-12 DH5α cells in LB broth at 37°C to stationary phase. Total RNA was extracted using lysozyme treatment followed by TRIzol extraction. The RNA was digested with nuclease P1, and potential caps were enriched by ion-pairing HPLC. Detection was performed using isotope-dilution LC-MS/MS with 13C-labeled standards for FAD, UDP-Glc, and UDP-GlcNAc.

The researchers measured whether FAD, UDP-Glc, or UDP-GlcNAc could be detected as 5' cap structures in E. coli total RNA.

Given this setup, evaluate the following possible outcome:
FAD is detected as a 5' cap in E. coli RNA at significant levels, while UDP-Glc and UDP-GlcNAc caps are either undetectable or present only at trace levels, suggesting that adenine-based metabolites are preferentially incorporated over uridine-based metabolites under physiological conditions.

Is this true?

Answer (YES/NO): NO